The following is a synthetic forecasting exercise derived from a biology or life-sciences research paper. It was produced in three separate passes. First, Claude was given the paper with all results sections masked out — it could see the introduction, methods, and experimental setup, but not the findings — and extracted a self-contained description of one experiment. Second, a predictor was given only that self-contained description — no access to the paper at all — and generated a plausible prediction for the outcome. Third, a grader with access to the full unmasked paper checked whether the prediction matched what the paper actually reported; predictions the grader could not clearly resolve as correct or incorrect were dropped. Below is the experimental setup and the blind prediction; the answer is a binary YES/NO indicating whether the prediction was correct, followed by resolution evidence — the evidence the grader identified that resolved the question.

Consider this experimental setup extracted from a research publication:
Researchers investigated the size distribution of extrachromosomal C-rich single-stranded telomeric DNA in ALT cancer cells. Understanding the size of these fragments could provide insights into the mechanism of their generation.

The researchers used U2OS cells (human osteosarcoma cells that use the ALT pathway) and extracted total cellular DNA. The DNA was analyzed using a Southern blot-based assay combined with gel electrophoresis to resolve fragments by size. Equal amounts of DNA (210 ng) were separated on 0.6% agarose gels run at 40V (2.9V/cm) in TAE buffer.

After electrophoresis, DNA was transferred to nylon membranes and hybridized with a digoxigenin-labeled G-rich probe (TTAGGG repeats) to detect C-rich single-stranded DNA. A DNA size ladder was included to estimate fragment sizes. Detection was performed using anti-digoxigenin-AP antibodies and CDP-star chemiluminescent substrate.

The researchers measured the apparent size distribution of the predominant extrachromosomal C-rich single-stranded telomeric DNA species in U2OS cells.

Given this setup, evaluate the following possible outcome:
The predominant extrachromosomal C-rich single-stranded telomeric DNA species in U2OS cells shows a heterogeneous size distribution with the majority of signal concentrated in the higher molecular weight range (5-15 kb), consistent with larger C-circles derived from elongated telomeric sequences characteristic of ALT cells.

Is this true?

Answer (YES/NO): NO